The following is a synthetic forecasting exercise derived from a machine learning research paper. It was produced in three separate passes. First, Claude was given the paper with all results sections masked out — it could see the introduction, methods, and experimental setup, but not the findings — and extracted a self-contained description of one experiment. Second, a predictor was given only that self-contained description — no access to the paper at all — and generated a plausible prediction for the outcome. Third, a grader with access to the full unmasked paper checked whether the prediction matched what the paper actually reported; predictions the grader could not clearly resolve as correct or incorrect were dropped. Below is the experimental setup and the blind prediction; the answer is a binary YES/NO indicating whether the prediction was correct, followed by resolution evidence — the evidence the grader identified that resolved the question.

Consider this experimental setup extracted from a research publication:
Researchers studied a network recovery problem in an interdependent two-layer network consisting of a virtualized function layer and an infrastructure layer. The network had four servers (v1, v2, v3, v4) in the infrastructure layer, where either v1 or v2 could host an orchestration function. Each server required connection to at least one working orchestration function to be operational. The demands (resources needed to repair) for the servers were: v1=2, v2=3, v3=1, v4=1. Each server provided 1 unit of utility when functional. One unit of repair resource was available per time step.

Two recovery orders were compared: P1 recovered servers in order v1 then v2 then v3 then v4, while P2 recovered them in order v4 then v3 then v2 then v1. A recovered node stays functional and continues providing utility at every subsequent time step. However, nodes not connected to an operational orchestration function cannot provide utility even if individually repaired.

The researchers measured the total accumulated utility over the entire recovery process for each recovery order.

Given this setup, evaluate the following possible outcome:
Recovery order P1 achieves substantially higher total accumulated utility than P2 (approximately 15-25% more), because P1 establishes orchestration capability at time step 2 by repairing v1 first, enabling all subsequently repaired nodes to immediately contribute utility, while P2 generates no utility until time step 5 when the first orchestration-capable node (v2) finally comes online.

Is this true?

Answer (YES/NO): YES